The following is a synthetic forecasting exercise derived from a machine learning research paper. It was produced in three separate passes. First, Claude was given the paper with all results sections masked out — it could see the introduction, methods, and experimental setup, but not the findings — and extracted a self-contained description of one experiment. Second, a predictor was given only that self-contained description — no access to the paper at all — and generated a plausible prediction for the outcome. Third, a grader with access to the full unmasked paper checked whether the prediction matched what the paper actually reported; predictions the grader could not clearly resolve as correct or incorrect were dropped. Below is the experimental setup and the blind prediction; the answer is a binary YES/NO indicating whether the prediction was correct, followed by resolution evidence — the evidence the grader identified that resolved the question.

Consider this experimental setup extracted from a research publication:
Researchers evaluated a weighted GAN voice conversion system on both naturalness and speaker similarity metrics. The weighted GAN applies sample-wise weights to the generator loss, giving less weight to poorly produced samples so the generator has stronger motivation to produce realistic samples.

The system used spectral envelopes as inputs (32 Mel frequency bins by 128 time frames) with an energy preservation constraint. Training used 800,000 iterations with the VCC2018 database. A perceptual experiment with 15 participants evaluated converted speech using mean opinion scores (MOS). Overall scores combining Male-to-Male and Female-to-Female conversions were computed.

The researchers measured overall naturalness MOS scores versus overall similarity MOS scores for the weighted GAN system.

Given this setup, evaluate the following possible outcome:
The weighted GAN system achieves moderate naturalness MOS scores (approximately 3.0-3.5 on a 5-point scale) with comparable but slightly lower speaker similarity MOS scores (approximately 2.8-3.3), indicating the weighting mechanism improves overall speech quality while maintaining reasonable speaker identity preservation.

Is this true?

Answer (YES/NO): NO